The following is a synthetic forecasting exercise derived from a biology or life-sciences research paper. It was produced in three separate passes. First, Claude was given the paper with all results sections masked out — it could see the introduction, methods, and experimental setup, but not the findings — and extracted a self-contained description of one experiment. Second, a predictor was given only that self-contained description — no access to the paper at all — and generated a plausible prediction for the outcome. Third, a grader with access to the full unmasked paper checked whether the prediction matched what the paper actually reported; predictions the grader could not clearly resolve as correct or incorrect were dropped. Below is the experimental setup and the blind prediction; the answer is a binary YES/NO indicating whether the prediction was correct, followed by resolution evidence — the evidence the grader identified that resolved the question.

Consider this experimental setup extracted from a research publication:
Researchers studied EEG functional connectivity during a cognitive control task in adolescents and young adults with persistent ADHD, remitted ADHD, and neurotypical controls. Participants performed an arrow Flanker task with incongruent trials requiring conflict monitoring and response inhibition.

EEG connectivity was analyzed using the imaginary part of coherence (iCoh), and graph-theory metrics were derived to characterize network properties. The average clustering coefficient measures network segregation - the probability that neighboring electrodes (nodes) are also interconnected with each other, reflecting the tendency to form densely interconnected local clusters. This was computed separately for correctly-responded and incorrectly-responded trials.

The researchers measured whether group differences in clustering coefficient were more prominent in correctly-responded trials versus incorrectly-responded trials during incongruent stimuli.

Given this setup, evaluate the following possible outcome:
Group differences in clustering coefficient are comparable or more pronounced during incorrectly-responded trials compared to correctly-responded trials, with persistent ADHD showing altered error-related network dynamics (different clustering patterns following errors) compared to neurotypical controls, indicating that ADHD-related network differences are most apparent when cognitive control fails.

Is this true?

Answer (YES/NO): NO